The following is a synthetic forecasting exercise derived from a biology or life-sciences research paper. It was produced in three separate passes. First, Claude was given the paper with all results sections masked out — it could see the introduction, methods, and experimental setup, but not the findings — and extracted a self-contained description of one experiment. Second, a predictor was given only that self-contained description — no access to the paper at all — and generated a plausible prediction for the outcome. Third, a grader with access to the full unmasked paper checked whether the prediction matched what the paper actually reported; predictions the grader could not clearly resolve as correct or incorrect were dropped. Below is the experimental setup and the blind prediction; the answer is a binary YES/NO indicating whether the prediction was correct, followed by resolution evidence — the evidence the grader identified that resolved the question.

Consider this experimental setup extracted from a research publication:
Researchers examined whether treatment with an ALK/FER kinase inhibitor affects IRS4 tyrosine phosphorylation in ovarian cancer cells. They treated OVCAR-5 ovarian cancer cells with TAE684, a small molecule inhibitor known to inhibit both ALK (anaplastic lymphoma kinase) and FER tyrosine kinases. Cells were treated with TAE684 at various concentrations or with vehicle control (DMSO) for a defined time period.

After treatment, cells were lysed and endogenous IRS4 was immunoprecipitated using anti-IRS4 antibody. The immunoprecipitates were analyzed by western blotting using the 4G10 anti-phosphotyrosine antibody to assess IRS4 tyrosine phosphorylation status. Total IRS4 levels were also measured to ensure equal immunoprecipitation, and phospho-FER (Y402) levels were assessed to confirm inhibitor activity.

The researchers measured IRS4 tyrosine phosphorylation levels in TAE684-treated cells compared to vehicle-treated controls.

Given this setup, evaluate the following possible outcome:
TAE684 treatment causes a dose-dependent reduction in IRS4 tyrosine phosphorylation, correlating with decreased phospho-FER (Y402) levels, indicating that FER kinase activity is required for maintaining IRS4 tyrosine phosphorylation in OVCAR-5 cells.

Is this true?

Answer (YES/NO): YES